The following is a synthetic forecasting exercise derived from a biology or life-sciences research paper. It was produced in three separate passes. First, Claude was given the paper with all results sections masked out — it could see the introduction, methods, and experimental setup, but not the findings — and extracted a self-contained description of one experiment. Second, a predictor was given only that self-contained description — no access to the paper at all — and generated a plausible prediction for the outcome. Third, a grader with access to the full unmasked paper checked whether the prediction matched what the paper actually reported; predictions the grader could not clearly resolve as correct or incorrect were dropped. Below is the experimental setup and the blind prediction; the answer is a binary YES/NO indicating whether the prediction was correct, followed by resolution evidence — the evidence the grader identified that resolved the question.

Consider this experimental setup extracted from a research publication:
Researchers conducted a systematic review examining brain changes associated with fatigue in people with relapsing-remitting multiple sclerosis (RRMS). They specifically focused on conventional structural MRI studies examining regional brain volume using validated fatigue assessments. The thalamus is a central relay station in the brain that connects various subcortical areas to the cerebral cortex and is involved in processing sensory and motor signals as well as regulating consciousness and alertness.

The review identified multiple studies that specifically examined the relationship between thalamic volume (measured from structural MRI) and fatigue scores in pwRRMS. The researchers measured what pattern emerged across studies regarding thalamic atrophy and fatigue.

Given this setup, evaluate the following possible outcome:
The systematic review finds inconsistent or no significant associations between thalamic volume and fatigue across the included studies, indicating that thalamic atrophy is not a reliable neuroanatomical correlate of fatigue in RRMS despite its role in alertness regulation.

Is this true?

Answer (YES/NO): YES